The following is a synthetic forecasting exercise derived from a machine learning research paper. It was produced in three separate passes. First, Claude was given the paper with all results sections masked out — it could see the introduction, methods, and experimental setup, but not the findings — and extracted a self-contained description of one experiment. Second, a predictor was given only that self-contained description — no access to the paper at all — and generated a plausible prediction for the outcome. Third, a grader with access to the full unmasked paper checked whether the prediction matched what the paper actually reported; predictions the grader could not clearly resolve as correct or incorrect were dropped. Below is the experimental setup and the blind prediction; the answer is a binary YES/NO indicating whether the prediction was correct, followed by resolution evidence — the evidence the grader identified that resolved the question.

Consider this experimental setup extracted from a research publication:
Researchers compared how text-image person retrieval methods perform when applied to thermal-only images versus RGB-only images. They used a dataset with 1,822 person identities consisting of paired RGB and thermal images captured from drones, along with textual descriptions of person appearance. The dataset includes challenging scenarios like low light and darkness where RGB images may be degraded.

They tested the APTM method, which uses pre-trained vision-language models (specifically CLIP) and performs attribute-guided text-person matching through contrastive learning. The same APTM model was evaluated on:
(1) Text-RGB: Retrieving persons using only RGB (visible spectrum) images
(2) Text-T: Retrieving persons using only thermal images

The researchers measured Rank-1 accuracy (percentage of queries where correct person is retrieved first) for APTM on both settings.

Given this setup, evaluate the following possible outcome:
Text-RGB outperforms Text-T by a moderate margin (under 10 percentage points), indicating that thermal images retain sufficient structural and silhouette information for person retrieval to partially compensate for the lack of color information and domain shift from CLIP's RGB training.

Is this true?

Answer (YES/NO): NO